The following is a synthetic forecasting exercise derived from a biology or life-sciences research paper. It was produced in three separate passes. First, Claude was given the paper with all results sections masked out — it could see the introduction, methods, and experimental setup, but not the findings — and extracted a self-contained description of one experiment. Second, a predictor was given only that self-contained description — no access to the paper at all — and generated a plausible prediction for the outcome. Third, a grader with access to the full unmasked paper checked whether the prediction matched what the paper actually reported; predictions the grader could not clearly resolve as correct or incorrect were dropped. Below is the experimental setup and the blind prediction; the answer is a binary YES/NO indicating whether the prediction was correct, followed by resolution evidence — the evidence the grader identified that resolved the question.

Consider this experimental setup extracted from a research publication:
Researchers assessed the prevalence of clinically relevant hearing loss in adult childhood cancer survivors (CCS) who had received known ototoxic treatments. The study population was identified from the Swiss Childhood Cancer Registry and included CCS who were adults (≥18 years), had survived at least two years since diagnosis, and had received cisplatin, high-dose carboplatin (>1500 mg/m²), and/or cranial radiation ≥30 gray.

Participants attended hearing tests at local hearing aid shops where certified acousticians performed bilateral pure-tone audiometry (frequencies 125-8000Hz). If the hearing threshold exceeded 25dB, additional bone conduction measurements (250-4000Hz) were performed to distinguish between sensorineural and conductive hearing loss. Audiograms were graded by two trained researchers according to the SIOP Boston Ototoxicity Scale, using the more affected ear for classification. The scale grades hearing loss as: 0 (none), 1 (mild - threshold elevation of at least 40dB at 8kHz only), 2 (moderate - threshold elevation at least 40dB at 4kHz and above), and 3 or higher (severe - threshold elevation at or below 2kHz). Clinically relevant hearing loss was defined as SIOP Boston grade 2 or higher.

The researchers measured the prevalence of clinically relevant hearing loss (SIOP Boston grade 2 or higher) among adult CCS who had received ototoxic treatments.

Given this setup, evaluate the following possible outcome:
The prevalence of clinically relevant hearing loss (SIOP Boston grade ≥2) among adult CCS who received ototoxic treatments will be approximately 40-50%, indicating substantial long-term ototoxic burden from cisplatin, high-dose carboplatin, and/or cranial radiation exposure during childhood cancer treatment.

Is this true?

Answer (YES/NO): YES